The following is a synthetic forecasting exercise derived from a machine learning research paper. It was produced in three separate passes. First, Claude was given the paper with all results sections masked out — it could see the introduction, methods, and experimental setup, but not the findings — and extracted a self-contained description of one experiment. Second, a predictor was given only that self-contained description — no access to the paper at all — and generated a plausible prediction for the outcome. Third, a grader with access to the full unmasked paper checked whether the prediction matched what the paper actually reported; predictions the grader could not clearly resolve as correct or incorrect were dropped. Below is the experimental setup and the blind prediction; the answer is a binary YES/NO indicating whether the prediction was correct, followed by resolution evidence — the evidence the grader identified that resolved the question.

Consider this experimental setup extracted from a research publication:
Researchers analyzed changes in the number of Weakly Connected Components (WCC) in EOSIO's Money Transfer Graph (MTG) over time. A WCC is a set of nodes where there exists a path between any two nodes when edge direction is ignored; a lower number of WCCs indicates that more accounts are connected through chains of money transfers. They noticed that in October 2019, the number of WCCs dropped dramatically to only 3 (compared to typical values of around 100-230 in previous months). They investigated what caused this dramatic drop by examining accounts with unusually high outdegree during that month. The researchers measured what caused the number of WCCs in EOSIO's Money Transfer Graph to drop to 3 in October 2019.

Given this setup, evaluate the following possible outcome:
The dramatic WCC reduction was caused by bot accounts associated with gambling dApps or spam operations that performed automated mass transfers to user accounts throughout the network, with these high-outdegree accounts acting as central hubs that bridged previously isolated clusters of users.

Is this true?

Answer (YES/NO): YES